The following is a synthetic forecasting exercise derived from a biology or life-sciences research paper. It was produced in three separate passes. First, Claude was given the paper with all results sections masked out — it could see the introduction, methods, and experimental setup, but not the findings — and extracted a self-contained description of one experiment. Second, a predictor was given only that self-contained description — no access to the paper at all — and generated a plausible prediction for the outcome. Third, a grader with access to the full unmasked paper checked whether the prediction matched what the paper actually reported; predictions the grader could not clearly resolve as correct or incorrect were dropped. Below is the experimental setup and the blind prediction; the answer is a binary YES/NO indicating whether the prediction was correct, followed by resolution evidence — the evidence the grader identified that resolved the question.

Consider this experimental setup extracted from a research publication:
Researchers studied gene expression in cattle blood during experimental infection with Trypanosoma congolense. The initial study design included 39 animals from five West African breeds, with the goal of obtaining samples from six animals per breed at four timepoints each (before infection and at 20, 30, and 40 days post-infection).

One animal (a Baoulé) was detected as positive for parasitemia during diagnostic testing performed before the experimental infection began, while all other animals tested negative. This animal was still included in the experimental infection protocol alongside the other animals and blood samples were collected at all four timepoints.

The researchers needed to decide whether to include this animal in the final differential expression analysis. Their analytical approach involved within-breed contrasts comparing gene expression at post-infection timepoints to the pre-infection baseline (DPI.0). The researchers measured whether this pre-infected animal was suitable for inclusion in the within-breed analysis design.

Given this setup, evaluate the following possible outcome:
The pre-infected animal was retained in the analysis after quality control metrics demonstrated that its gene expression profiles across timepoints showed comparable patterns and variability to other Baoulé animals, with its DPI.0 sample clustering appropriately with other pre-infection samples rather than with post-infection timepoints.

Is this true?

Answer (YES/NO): NO